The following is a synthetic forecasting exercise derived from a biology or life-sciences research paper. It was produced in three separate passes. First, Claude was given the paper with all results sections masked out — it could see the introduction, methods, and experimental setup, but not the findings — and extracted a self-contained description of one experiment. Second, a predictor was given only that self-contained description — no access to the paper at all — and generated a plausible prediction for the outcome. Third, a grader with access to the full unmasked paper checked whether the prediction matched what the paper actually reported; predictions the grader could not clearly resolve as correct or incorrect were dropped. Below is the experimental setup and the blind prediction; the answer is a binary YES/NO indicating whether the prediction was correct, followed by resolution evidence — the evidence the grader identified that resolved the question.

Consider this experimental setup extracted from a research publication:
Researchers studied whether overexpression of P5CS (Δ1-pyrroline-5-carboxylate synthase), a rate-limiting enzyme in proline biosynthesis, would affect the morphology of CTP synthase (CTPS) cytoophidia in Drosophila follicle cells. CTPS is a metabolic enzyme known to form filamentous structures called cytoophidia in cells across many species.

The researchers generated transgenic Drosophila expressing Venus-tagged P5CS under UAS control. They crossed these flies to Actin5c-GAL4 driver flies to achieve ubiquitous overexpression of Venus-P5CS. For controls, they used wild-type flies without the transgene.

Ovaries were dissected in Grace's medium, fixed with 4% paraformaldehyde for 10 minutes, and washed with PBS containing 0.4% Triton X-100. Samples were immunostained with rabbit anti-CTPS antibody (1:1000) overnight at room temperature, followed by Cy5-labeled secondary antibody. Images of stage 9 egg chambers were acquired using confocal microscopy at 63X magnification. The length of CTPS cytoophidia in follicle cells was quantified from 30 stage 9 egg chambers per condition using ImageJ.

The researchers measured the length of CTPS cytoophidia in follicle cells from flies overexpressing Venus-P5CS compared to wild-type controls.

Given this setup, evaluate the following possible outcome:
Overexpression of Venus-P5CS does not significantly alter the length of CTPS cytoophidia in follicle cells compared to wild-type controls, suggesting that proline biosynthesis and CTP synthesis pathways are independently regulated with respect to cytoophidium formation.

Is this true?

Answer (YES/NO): NO